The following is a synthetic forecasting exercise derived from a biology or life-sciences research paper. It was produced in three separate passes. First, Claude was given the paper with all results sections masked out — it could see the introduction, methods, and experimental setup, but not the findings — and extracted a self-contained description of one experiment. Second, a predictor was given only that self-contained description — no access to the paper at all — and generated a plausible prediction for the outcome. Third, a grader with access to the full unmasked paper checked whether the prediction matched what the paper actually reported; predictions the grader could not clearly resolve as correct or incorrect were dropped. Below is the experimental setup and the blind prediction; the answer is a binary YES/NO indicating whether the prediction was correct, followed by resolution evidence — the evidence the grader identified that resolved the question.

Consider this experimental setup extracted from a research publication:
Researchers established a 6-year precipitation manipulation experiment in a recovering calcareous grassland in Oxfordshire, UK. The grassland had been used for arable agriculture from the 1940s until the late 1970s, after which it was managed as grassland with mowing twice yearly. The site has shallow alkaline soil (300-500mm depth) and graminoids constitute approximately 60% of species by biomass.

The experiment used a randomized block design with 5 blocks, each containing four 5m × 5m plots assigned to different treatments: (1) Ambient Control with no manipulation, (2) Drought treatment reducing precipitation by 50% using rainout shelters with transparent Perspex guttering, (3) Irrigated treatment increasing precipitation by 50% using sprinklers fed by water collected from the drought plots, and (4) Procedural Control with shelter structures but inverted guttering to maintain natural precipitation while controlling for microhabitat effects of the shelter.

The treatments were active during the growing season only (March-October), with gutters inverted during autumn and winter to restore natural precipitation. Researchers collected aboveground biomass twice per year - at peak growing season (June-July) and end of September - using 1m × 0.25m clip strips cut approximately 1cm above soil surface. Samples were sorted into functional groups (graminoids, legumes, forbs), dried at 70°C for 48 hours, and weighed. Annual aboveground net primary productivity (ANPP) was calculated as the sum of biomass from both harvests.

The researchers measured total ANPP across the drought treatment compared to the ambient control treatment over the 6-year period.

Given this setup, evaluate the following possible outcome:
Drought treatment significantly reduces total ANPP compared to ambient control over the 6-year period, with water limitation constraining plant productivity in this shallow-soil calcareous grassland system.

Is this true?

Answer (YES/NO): YES